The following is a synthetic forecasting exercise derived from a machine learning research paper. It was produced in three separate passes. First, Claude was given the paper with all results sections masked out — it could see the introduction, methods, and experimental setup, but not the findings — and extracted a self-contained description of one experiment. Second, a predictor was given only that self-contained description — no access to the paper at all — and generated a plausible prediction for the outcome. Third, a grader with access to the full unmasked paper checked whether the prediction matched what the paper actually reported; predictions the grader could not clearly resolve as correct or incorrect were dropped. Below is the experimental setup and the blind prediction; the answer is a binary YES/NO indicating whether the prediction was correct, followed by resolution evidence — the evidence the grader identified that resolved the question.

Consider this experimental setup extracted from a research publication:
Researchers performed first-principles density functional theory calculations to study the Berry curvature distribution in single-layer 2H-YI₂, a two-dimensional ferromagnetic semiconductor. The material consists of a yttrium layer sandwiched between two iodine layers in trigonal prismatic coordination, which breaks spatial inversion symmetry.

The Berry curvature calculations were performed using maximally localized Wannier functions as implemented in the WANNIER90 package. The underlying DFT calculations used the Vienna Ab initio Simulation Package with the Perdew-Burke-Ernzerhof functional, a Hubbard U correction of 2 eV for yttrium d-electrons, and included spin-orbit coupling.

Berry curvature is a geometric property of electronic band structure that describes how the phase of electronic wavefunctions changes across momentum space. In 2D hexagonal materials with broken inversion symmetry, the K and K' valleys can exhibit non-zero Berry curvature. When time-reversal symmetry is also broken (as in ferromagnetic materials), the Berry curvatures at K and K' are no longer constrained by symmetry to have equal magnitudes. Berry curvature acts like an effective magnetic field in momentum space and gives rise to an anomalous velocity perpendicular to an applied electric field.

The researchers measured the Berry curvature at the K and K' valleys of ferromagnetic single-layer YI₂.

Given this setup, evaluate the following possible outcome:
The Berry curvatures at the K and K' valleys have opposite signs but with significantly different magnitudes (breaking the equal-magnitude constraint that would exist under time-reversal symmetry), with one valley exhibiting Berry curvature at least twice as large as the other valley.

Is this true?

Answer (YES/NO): NO